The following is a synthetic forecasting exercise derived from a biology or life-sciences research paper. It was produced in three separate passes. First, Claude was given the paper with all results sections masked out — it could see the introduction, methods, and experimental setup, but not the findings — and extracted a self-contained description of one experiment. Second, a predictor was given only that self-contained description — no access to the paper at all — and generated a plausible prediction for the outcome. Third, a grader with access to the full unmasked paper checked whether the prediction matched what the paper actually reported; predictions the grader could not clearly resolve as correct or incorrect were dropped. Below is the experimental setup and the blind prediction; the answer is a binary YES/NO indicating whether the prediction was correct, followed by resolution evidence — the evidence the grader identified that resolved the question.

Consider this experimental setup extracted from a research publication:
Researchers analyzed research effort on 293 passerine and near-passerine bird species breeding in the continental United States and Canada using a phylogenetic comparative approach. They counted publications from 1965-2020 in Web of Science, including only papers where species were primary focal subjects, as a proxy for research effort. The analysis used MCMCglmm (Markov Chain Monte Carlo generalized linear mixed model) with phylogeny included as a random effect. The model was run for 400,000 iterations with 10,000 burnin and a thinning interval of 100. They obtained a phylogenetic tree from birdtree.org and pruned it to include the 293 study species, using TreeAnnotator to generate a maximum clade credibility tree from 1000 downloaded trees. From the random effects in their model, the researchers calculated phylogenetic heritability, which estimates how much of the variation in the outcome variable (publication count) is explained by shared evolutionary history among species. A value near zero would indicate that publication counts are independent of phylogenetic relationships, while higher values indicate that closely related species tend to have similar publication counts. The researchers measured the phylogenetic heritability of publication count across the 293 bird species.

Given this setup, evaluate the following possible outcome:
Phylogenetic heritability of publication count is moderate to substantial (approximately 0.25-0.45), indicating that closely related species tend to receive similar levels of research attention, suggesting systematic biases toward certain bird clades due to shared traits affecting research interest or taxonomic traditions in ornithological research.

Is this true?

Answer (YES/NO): NO